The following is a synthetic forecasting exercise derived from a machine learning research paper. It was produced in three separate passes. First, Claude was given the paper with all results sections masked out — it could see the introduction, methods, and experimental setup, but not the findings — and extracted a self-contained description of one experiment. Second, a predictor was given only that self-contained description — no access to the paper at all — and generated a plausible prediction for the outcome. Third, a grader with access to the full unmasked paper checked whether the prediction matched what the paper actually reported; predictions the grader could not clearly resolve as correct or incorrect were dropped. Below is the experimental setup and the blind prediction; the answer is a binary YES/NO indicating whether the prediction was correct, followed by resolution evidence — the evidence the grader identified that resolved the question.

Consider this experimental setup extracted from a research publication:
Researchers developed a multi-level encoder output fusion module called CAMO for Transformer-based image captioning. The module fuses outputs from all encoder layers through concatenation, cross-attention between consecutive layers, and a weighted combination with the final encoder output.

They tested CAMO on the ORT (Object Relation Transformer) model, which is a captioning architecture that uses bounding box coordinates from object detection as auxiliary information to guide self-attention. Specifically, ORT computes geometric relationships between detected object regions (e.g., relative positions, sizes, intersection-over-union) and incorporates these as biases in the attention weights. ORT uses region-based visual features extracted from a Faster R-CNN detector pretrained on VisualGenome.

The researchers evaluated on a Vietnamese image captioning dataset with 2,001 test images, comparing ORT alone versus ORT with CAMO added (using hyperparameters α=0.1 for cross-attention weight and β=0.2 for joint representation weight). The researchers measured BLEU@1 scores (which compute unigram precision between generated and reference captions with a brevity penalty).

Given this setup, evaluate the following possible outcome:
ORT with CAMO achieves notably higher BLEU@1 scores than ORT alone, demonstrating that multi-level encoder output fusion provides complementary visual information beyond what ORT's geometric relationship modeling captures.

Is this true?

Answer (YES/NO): NO